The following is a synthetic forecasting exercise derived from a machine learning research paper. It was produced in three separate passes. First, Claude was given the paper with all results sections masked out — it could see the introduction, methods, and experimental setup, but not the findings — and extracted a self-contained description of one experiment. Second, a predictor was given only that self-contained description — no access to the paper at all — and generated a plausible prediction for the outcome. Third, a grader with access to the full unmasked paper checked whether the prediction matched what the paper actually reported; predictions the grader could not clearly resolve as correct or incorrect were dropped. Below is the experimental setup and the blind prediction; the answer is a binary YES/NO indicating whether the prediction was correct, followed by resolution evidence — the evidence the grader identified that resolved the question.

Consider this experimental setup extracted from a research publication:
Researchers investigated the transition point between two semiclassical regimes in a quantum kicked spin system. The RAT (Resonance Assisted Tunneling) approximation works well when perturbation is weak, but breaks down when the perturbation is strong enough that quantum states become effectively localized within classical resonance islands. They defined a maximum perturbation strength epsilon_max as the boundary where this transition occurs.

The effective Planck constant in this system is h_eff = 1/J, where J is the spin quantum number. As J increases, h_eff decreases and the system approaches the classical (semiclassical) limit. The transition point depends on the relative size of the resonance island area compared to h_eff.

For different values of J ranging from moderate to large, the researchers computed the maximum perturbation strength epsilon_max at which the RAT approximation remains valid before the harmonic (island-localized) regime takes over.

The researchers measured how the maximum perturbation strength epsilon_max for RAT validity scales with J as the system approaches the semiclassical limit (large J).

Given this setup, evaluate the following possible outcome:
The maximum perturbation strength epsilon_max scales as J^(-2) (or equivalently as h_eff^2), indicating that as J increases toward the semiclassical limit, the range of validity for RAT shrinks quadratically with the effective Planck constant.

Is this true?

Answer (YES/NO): YES